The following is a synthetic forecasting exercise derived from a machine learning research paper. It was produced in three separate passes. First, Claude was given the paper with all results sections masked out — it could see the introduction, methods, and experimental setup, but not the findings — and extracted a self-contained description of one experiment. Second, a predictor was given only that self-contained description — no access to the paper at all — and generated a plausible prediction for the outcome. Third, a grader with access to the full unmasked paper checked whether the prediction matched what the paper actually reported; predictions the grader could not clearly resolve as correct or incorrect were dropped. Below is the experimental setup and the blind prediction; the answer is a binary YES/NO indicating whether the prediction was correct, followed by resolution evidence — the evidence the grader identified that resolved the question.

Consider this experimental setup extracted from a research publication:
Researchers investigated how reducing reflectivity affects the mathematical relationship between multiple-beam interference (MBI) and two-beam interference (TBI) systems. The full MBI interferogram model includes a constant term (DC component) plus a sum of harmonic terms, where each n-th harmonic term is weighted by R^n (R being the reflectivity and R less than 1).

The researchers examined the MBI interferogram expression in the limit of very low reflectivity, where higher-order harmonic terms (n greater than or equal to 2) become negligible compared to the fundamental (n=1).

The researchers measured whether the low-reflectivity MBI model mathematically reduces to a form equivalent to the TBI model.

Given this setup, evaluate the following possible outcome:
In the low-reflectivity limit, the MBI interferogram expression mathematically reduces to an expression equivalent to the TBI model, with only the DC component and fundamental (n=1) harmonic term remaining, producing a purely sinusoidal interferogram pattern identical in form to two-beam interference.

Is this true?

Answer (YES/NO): NO